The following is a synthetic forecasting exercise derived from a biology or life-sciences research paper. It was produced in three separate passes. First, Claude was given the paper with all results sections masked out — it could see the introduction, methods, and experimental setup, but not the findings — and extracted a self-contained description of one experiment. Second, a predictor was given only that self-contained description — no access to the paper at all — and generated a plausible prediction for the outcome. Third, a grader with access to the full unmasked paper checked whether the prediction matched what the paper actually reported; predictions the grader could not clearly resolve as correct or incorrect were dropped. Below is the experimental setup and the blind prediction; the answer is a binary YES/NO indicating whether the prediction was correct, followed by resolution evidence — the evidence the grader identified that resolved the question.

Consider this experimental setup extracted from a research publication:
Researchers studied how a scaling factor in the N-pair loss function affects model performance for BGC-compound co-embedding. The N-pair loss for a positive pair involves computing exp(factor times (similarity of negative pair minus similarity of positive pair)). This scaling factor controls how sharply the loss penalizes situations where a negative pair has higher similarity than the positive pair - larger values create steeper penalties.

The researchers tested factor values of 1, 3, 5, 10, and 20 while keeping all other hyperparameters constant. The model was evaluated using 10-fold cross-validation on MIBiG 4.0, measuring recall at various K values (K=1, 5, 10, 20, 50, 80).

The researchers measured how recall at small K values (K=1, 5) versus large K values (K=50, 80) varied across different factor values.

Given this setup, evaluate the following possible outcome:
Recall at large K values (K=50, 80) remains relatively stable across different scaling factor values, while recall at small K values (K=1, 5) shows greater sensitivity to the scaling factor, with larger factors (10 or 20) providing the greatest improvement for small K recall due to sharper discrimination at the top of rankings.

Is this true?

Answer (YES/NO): NO